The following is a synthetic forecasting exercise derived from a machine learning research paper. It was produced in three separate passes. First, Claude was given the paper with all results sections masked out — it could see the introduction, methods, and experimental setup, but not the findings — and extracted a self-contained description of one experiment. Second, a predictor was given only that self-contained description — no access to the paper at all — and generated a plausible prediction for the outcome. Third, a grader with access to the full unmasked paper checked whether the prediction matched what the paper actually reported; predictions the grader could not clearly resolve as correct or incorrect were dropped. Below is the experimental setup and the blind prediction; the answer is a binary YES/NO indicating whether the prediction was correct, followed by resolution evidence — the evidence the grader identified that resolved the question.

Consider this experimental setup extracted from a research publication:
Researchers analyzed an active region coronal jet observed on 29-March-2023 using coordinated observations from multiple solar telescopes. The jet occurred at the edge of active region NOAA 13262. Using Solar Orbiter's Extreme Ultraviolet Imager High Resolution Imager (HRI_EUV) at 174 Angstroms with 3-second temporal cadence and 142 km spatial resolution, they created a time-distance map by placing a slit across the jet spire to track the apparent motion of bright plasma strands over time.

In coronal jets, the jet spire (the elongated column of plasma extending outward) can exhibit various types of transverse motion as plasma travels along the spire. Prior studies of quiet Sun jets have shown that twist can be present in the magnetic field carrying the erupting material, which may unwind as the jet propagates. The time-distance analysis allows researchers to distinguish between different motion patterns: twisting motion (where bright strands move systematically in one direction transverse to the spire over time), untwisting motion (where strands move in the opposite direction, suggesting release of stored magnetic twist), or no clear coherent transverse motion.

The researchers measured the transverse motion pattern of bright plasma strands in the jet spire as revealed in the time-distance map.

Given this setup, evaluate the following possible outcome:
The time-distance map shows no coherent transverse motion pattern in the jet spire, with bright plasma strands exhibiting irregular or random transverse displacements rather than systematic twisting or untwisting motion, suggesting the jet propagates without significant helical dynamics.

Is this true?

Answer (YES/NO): NO